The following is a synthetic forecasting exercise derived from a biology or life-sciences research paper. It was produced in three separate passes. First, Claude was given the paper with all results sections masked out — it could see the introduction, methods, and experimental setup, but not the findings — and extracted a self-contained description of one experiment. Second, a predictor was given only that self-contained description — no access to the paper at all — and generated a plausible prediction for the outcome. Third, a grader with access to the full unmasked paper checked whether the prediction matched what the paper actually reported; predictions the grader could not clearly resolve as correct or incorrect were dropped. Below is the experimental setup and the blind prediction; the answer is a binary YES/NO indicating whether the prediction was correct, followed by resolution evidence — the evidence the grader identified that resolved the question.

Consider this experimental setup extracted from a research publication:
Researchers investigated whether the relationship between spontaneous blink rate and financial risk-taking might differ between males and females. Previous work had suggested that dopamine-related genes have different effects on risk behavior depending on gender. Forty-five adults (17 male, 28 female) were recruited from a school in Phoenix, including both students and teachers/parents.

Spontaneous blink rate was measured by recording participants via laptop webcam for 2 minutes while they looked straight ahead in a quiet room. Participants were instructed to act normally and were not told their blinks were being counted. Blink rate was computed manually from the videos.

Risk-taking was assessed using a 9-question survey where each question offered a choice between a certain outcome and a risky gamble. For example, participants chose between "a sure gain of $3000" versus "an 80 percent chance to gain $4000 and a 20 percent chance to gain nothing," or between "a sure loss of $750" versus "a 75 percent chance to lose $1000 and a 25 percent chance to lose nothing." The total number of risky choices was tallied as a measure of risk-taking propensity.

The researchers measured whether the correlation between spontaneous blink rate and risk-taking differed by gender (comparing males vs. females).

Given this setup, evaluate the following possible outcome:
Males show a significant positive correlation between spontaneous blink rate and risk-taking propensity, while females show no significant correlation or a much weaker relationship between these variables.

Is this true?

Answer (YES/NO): NO